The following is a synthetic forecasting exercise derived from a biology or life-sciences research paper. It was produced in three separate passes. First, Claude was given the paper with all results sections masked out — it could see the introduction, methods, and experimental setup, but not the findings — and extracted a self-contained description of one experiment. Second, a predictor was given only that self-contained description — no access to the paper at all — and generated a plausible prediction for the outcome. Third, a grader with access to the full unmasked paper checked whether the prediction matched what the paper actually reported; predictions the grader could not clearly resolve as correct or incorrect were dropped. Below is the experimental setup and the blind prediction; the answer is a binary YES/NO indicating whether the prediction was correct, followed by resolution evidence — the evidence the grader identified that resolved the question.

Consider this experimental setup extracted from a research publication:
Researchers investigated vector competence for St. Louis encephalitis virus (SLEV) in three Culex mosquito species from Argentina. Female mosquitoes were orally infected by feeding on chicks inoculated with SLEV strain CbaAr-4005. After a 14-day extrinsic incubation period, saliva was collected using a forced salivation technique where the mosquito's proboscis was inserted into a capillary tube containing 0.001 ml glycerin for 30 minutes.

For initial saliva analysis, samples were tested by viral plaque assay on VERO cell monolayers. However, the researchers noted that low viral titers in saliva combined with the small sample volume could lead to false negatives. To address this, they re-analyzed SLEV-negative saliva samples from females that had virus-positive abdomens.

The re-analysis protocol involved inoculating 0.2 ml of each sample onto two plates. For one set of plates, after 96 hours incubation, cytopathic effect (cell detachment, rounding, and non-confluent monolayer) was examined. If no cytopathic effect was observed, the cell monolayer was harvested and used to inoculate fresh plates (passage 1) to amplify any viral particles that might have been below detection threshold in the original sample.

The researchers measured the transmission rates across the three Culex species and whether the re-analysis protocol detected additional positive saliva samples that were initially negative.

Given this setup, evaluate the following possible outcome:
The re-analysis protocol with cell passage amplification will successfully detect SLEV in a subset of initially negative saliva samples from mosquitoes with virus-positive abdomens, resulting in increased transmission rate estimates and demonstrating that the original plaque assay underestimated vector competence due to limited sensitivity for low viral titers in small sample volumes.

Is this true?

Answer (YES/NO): NO